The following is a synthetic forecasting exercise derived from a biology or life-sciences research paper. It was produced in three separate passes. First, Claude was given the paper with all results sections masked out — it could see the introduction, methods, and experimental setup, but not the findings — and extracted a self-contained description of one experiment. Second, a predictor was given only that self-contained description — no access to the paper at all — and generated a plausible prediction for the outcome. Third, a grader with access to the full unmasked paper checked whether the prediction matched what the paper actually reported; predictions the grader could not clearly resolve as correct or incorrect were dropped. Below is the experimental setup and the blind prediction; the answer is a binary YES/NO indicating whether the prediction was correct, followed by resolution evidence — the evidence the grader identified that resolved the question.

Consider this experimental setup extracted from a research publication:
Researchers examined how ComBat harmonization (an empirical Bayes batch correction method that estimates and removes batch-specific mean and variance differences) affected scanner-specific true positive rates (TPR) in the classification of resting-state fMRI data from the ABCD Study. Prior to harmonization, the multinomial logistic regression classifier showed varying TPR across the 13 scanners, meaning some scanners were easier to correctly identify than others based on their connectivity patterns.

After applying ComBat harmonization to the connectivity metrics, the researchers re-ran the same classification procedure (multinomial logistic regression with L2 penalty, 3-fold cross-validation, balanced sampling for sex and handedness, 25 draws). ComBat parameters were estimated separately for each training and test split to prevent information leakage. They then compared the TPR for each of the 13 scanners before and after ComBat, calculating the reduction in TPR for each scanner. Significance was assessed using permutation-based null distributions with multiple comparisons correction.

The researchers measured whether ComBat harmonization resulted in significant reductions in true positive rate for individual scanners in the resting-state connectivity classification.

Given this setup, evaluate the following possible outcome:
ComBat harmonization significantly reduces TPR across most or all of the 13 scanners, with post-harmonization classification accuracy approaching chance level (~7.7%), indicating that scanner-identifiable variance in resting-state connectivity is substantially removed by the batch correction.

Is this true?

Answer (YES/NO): NO